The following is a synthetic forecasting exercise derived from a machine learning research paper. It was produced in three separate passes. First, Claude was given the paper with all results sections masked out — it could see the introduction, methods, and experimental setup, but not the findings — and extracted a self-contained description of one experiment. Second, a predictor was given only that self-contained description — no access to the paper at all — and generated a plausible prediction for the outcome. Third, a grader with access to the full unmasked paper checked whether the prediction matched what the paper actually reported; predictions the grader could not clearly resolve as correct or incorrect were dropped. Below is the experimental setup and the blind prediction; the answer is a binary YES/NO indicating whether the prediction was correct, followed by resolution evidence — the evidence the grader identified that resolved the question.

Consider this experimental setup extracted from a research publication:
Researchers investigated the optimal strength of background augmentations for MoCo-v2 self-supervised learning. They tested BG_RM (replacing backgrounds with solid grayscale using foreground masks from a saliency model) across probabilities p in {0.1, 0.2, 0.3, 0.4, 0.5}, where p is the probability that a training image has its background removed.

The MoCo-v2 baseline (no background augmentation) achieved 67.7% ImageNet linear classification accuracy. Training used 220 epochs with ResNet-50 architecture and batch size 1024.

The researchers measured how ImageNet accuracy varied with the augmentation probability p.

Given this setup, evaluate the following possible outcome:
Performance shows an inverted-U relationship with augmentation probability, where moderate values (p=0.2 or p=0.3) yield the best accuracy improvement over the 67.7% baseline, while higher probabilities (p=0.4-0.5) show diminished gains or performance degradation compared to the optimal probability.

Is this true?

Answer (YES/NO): NO